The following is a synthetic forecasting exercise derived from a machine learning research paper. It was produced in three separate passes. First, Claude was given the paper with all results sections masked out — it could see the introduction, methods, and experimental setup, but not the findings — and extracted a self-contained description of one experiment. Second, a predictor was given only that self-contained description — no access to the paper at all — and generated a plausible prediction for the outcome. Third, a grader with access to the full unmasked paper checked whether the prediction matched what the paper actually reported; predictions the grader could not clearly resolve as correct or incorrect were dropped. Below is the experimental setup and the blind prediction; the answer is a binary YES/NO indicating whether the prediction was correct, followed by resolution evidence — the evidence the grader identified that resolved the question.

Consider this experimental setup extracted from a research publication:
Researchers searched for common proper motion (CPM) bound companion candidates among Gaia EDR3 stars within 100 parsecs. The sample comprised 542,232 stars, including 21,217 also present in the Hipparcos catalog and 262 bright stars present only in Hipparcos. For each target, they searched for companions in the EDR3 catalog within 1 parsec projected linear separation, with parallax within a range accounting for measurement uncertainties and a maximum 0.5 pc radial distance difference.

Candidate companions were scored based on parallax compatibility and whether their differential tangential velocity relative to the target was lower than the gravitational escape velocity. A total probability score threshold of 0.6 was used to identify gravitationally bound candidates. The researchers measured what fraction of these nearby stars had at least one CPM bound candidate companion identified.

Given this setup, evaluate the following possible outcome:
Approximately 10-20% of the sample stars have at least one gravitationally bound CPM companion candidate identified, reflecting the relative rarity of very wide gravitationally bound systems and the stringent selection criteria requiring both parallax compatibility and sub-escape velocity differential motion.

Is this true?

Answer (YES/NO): NO